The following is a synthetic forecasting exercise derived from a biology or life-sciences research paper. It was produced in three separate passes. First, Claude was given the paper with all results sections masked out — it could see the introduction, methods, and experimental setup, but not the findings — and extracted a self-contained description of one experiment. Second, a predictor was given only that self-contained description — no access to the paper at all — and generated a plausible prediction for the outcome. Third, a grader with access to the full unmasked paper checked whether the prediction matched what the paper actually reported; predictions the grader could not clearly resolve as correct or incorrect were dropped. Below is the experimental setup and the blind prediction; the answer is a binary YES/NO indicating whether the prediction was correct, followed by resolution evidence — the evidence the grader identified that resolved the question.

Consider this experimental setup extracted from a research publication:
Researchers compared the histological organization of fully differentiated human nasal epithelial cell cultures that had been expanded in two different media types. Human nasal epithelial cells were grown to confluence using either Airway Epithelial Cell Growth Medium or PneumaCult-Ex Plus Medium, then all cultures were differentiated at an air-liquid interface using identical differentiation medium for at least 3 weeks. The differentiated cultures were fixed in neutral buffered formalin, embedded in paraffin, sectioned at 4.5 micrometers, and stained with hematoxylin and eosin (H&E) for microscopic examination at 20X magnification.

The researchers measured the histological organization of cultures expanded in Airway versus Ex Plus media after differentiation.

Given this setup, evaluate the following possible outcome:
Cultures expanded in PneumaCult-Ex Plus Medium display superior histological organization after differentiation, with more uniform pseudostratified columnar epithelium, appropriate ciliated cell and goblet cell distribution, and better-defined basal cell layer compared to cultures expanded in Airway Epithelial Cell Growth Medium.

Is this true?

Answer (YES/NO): NO